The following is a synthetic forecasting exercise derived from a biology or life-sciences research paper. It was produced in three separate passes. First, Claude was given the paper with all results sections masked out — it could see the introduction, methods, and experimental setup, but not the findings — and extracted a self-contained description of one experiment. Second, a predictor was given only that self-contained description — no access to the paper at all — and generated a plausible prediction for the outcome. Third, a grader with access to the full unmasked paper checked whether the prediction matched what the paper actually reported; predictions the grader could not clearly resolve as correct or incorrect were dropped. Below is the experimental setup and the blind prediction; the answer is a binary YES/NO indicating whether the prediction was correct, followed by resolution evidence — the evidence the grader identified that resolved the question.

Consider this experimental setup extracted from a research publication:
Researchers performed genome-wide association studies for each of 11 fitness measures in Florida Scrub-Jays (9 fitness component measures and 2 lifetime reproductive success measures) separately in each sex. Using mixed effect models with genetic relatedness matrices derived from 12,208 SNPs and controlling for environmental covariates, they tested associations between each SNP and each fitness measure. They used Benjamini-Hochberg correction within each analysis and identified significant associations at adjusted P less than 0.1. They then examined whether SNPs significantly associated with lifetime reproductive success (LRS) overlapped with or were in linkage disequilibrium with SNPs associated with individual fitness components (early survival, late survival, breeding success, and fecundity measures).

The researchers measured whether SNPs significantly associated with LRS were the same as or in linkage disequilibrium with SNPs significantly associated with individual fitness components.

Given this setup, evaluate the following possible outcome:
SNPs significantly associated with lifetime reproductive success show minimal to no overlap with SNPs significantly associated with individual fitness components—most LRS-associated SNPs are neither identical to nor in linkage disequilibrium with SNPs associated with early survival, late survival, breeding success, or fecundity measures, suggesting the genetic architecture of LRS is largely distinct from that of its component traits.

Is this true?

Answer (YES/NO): YES